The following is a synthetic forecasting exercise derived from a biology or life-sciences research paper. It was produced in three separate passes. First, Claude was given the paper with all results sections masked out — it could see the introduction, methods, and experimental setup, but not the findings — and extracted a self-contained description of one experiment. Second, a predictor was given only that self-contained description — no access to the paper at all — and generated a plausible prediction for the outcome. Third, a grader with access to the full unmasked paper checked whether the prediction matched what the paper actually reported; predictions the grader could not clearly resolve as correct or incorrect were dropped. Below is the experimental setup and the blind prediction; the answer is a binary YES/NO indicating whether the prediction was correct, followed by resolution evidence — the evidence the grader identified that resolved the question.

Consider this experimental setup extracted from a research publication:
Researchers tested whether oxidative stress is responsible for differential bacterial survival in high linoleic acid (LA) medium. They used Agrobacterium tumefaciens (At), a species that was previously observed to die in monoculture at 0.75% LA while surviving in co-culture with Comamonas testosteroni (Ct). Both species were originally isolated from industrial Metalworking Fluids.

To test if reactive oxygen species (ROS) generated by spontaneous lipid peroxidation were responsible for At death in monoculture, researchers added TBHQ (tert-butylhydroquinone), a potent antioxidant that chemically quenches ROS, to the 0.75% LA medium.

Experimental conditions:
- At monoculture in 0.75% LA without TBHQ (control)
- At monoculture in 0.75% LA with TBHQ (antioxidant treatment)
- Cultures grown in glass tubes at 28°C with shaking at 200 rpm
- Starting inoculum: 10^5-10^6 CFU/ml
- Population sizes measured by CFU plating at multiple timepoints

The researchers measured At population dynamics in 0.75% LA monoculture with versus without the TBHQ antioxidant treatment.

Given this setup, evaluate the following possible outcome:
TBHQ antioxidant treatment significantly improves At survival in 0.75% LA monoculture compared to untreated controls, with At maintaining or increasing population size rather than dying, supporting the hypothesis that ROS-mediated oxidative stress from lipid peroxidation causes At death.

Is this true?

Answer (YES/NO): YES